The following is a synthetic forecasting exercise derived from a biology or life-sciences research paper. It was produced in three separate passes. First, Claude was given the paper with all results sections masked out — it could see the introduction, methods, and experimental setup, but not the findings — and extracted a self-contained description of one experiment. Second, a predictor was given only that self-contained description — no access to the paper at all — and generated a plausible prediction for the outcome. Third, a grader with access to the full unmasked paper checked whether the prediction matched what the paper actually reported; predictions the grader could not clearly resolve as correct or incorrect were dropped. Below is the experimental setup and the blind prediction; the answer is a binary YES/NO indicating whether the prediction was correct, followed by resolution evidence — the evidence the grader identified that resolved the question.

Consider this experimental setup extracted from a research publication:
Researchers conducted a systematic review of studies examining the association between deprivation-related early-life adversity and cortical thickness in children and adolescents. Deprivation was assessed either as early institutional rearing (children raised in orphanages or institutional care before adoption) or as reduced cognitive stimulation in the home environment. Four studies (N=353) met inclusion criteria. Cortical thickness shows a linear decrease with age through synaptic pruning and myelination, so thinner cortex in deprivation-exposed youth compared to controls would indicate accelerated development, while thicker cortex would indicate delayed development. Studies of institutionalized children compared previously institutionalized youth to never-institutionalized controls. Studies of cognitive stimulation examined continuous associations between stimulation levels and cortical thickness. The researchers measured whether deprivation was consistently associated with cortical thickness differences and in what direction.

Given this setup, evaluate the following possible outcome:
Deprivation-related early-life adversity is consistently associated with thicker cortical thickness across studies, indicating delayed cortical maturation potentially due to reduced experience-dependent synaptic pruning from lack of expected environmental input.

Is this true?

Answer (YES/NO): NO